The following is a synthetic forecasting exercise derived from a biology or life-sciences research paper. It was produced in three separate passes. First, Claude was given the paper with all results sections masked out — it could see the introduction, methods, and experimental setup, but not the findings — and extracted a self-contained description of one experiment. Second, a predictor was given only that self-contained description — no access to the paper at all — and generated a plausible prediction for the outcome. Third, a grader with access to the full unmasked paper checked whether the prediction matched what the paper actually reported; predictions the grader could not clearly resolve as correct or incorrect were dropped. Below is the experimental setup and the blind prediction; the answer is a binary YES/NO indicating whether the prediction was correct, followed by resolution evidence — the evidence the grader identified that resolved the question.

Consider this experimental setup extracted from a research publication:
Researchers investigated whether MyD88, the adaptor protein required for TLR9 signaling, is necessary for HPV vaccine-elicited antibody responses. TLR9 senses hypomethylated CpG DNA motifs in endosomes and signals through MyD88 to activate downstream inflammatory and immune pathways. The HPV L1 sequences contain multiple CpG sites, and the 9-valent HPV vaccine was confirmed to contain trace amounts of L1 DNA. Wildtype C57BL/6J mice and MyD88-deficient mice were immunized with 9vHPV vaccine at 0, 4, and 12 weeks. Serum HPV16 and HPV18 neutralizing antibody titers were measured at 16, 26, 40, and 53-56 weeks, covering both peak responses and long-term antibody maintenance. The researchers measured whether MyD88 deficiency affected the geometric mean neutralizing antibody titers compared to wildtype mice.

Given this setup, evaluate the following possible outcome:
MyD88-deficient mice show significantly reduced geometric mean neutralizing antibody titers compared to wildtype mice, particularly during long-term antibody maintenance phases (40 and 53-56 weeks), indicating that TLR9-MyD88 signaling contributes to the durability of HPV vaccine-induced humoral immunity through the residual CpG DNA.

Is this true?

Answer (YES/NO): NO